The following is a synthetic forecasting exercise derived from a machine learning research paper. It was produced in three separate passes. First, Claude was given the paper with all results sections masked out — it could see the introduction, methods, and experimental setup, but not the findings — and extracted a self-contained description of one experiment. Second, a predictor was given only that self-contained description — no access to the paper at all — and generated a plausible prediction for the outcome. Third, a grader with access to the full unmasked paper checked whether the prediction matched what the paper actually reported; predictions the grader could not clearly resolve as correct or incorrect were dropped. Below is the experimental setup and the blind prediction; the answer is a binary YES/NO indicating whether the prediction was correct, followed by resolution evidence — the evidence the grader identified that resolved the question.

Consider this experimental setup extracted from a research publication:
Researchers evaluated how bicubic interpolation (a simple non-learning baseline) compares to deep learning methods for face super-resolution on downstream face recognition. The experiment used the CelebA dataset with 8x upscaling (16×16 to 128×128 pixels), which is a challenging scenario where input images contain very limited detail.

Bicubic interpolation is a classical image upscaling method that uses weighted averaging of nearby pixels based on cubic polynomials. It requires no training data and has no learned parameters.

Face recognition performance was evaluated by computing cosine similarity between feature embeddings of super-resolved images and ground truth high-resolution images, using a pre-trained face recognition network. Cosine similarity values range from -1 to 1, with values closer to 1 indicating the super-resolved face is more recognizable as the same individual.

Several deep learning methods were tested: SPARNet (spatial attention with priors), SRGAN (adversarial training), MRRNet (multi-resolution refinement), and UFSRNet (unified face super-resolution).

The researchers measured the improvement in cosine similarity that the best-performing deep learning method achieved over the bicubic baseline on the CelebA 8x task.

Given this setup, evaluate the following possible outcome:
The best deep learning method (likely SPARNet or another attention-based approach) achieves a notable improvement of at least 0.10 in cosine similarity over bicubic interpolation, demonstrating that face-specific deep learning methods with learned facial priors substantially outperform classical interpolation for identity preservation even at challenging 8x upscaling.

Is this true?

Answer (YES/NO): YES